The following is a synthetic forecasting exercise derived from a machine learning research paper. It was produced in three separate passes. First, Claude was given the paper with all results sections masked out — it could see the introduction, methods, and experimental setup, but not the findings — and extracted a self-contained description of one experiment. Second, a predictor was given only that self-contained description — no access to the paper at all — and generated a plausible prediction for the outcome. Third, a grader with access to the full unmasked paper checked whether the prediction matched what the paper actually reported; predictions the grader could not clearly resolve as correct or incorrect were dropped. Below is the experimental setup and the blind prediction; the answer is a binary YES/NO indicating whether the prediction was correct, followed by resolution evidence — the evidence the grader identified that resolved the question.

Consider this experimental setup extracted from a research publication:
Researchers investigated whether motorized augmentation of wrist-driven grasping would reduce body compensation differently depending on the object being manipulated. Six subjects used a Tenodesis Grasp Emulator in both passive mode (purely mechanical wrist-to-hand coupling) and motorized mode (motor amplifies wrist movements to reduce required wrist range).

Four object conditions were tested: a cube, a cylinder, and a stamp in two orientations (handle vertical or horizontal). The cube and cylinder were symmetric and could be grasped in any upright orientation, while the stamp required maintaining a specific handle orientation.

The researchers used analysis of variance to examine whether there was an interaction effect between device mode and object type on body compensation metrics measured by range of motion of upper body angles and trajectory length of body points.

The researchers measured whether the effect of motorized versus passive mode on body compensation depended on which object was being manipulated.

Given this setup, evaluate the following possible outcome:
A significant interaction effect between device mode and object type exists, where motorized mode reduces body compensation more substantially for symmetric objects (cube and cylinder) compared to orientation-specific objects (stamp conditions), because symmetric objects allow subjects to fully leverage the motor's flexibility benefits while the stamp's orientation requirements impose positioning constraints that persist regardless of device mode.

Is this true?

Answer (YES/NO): NO